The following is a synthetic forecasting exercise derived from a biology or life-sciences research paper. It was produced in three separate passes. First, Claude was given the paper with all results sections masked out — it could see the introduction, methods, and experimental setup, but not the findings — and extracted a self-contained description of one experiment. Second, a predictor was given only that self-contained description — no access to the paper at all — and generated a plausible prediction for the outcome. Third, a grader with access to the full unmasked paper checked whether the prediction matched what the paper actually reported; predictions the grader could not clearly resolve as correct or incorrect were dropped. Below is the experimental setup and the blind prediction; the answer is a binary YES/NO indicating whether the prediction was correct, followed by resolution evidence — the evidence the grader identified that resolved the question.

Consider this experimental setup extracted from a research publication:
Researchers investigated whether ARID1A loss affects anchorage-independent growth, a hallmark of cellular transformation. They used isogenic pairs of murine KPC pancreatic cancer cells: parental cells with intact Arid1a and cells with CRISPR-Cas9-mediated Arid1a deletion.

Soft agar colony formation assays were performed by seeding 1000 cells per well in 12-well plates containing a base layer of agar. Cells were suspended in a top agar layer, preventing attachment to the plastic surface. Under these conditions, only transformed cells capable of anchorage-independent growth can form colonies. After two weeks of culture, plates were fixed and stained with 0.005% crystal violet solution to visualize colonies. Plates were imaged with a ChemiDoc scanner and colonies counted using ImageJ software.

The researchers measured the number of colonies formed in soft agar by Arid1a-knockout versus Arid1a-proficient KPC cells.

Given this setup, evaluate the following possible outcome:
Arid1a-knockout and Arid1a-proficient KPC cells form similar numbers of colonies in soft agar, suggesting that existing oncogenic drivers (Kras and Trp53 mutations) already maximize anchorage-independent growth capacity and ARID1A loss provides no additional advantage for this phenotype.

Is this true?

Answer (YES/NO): NO